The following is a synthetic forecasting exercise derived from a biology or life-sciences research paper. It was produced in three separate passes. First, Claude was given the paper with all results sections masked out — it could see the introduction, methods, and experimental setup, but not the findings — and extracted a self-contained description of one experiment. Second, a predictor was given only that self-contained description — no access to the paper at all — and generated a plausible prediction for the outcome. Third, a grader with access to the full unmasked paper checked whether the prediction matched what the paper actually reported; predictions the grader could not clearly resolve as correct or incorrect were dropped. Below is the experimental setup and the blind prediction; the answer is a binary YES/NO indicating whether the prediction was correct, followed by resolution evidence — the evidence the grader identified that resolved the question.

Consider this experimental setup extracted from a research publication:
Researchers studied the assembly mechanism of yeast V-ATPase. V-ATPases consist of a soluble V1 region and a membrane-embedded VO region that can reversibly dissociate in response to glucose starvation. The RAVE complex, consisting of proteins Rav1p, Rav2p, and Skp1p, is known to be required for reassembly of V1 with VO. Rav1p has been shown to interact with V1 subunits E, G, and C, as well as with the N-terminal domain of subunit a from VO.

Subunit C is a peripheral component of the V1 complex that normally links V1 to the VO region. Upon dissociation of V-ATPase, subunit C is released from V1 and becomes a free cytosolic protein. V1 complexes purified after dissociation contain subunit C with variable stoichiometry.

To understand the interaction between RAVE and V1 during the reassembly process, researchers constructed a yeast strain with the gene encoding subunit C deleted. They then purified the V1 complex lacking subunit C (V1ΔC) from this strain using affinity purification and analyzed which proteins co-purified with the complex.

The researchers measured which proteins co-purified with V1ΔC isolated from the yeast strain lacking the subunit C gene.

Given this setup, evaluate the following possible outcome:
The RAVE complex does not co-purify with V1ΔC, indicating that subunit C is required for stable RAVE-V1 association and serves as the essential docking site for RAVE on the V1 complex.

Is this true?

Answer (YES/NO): NO